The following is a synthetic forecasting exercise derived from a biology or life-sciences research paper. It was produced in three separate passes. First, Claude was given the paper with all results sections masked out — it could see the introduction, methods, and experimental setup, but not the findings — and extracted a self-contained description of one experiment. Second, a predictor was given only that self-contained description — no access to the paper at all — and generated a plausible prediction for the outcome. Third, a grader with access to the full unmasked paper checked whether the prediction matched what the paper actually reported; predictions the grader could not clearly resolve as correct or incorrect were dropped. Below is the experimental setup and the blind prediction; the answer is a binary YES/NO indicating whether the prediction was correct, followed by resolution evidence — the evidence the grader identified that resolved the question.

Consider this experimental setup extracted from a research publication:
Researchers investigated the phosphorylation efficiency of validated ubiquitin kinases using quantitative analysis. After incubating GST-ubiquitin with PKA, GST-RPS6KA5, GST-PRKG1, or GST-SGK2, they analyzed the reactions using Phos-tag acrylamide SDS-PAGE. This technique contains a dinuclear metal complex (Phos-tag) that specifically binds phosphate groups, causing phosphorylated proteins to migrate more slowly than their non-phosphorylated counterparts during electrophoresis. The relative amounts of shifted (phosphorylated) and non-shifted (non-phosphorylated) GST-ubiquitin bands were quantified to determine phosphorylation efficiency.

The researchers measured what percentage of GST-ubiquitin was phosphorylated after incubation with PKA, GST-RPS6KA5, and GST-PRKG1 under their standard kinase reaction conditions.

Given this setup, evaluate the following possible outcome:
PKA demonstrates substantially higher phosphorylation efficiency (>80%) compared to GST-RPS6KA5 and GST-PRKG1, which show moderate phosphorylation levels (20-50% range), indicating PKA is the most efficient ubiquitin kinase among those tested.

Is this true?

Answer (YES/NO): NO